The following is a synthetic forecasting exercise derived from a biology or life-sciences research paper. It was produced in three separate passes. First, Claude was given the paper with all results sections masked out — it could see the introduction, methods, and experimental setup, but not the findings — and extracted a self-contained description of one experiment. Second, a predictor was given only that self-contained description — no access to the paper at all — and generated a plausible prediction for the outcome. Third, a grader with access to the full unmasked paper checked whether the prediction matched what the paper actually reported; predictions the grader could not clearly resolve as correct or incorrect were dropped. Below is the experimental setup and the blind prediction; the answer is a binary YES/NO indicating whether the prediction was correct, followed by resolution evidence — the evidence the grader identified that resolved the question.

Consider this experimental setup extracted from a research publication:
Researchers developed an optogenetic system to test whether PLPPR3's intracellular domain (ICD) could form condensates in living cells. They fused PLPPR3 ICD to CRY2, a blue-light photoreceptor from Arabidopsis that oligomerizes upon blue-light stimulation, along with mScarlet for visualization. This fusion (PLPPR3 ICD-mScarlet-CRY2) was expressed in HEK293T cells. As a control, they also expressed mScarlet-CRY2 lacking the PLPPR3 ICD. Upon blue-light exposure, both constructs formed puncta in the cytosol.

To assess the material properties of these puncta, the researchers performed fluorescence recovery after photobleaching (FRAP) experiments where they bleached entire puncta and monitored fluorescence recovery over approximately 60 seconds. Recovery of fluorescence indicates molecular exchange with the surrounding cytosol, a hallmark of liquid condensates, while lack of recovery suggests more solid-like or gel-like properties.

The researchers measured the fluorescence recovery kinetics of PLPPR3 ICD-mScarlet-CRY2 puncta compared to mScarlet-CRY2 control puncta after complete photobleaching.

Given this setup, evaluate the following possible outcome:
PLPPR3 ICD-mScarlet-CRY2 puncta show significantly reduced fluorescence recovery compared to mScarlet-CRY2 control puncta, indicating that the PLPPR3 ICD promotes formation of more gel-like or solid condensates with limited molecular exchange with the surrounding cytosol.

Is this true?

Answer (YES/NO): NO